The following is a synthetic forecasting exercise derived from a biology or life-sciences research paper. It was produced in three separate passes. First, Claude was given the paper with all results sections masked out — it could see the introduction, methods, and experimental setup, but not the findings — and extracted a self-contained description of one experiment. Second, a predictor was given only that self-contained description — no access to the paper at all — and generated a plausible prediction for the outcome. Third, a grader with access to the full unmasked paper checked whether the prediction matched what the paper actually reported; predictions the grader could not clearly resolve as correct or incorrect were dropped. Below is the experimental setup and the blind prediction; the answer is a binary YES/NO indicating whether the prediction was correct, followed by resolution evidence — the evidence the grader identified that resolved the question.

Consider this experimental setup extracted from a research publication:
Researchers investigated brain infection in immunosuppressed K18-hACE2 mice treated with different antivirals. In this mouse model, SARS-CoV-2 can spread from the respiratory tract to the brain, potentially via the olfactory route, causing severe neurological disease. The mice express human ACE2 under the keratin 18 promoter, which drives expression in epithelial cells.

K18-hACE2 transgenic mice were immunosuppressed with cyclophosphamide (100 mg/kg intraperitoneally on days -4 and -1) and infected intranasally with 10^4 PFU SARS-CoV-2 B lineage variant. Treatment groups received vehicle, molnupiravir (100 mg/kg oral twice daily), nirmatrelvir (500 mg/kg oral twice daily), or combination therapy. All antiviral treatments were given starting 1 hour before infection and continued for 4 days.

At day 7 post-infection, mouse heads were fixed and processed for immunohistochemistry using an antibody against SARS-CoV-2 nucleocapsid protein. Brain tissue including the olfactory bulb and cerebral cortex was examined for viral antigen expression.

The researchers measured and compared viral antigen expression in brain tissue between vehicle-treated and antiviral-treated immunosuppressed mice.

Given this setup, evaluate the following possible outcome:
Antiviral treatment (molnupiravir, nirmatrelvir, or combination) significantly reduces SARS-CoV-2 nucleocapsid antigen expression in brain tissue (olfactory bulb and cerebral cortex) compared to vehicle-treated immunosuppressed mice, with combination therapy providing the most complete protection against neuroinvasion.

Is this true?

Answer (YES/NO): NO